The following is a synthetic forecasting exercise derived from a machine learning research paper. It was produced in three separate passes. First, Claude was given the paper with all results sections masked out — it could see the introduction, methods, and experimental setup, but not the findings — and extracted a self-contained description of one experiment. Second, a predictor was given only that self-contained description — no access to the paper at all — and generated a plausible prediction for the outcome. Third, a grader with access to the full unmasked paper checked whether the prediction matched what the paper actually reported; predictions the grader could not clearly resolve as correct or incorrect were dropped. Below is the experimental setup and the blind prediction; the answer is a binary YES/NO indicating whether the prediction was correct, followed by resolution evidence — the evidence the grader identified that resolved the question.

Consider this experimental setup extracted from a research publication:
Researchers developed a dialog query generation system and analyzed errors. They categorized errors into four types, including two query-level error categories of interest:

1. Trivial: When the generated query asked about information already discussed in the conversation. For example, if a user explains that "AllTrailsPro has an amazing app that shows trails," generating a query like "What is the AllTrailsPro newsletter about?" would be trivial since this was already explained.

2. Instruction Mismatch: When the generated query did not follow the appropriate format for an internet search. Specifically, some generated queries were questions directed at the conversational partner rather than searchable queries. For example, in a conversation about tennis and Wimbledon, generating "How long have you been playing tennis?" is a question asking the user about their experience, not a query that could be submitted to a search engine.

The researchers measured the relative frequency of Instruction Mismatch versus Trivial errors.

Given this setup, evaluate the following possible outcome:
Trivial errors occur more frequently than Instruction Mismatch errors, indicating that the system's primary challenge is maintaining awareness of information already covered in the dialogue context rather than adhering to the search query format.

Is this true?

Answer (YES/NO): YES